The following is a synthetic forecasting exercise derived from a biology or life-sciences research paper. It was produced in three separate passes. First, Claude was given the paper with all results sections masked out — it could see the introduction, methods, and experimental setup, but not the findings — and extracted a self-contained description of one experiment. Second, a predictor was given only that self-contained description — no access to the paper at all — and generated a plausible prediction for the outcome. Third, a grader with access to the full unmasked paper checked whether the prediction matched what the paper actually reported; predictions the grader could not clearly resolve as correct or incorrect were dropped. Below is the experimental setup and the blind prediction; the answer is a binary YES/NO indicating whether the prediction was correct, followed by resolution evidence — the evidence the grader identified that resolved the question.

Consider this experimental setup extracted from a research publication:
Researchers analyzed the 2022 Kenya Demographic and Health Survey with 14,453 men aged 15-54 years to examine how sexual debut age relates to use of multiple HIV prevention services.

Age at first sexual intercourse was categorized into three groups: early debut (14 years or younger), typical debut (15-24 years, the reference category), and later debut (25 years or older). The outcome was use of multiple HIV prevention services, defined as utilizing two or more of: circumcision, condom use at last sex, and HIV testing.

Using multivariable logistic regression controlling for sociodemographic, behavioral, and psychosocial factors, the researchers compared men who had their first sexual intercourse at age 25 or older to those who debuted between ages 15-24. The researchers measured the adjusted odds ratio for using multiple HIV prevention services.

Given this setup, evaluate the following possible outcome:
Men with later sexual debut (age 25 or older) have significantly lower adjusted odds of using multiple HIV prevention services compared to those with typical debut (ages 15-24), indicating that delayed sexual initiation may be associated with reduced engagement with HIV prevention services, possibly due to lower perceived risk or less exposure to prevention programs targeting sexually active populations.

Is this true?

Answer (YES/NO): YES